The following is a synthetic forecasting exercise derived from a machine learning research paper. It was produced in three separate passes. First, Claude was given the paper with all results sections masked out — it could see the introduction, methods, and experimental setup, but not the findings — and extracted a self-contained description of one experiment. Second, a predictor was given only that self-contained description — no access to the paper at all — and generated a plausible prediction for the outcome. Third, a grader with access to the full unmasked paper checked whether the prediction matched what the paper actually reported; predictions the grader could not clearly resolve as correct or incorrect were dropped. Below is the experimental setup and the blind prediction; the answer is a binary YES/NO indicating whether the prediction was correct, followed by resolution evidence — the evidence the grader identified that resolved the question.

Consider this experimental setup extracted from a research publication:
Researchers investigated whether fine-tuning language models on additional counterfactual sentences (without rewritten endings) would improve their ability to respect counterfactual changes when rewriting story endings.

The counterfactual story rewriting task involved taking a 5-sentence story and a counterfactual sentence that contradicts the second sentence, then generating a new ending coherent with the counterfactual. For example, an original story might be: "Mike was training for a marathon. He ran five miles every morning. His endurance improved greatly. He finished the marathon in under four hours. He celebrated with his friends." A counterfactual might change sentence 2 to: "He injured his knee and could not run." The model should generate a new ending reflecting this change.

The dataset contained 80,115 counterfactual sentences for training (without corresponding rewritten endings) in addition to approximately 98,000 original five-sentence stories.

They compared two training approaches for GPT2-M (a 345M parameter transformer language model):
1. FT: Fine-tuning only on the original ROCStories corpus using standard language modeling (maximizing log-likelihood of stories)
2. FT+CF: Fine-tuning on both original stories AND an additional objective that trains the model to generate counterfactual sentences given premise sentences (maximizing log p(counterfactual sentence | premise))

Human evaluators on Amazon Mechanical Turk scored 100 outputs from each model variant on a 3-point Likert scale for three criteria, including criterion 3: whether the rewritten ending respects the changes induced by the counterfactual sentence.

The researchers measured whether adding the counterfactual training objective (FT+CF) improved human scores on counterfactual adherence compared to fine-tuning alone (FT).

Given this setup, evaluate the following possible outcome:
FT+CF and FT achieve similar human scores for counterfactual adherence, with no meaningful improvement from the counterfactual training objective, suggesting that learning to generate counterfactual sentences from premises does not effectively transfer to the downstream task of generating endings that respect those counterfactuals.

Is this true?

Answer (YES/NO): YES